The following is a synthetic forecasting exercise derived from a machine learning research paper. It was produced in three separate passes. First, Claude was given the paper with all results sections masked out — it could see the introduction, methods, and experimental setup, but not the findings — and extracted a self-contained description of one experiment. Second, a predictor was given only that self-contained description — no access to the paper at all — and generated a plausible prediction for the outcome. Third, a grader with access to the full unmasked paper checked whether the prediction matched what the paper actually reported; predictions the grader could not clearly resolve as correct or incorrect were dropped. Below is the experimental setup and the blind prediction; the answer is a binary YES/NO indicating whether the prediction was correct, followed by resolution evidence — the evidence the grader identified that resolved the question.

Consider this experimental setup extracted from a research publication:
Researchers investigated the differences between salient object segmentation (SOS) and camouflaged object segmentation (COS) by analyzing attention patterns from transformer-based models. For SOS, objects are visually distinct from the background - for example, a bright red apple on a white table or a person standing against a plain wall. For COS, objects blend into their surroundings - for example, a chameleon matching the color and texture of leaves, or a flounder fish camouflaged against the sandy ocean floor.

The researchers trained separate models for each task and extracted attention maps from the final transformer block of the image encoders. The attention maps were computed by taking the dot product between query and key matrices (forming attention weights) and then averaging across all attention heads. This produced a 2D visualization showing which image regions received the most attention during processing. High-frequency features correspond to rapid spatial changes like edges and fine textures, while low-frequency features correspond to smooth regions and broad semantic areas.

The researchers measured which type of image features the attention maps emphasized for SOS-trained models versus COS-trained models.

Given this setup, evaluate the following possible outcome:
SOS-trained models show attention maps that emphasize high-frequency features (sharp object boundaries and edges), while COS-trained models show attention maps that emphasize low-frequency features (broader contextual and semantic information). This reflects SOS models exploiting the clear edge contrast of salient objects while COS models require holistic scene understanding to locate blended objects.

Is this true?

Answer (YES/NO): NO